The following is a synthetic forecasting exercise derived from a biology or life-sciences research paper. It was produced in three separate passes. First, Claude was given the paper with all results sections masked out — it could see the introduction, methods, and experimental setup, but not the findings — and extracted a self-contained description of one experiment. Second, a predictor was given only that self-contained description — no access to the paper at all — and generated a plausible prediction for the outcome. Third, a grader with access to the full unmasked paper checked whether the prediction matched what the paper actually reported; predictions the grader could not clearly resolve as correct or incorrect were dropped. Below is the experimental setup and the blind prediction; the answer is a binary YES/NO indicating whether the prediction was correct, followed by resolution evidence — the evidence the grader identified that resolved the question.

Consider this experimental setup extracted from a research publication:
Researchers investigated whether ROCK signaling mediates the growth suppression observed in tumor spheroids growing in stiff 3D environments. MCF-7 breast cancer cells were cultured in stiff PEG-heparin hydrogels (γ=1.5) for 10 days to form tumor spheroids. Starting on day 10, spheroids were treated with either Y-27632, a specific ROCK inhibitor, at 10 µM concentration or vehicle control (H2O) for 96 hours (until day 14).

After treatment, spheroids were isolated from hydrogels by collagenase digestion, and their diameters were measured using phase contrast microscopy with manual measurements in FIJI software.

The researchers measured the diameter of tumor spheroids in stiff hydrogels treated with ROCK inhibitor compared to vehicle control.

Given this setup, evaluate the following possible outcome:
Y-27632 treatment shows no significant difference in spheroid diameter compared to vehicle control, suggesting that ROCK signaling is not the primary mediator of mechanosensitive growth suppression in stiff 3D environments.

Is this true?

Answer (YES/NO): NO